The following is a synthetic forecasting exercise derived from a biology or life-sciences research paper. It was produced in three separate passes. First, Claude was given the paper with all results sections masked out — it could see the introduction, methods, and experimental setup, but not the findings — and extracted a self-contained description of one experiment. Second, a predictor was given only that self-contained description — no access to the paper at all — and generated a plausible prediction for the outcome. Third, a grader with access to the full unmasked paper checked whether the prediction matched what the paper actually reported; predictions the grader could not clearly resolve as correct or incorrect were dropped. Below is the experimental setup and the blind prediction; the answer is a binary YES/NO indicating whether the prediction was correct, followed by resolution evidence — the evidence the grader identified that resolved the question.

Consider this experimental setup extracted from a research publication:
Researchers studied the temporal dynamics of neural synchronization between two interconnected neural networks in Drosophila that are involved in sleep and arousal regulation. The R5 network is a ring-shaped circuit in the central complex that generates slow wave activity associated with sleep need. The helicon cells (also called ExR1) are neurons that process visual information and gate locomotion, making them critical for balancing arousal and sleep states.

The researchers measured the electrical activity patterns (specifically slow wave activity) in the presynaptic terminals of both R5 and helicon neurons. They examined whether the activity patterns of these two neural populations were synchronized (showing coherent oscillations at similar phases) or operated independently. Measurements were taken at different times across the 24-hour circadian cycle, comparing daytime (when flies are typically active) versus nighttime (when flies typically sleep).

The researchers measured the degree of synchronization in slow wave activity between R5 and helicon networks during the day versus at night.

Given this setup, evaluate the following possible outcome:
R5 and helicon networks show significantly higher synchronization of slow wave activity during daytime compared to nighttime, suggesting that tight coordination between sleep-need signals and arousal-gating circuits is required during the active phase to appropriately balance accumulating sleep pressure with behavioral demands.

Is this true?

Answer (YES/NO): NO